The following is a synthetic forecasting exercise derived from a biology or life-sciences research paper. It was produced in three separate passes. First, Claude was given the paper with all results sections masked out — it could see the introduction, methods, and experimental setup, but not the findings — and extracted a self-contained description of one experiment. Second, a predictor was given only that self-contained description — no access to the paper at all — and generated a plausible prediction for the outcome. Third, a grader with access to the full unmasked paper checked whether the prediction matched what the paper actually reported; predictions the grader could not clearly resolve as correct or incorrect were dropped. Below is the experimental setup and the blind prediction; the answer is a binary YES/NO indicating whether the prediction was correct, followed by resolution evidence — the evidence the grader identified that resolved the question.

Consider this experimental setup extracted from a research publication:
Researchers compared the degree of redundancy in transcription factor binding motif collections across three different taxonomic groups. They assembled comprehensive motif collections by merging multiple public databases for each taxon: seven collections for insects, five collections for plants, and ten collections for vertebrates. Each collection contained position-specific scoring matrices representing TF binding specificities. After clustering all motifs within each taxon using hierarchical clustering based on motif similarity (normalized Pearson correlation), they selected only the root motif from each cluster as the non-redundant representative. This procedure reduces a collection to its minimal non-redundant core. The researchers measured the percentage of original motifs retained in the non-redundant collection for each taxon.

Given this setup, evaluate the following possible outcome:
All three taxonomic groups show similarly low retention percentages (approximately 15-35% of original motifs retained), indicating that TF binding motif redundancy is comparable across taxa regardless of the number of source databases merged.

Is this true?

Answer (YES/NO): NO